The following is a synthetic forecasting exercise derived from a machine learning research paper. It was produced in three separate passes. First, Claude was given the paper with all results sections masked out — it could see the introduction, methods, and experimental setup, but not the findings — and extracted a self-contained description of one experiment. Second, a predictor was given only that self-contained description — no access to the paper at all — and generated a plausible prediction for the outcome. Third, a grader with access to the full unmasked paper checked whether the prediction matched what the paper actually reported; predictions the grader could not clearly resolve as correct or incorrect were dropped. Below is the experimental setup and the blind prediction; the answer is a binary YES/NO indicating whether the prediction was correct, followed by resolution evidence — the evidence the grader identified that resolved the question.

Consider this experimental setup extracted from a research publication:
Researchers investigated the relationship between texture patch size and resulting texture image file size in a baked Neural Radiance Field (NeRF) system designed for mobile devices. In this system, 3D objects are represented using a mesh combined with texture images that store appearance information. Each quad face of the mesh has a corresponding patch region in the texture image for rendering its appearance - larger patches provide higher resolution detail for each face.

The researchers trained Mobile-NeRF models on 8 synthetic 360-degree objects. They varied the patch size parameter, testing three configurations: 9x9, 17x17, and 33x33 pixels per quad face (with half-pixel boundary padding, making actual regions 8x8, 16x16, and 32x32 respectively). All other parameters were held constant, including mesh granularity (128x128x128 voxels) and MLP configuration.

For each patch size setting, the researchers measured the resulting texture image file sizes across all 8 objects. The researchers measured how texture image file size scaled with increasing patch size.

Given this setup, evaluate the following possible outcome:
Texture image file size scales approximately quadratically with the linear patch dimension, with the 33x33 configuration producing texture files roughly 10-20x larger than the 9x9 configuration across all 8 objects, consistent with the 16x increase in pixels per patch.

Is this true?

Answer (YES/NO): NO